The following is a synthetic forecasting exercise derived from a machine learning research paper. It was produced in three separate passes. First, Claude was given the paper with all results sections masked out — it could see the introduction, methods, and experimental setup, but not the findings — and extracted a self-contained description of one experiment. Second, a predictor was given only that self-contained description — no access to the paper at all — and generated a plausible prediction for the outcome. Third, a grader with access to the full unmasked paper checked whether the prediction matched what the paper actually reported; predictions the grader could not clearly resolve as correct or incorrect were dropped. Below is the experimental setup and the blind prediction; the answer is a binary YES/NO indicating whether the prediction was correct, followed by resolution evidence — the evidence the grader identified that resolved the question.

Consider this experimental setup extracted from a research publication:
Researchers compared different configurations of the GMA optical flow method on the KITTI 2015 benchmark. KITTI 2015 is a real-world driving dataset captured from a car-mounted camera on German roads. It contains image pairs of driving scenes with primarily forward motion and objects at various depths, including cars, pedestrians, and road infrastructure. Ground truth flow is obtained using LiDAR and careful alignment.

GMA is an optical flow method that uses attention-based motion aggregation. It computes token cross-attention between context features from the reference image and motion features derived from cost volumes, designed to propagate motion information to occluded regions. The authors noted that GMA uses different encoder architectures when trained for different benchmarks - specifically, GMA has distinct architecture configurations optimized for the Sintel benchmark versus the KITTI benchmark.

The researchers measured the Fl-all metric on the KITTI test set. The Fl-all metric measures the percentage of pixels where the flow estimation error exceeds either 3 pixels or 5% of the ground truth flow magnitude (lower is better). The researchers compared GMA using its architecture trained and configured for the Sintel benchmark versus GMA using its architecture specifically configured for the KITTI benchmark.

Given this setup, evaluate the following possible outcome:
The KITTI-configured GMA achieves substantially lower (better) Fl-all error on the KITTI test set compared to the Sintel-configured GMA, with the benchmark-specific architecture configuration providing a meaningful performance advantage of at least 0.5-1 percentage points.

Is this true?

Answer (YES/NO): NO